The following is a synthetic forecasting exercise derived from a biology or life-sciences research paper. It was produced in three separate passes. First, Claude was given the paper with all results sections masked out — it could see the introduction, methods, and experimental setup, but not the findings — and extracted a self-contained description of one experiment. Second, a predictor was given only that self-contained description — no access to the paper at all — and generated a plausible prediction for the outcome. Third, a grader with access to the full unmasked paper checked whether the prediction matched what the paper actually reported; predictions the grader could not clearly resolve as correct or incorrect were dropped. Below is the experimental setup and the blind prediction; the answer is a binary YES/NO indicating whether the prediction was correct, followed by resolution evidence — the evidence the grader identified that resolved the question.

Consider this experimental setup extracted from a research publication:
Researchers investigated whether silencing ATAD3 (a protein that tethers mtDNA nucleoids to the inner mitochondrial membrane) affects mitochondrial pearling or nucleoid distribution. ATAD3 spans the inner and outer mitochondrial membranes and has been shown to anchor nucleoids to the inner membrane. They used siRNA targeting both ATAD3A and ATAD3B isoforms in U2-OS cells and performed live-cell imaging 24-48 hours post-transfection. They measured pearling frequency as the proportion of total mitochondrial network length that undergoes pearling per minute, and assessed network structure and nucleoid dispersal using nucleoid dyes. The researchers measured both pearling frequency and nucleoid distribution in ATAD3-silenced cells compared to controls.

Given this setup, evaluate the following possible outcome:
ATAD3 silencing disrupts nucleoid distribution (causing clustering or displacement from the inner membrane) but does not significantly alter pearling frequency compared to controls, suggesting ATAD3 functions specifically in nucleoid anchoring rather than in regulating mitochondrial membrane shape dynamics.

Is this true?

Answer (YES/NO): NO